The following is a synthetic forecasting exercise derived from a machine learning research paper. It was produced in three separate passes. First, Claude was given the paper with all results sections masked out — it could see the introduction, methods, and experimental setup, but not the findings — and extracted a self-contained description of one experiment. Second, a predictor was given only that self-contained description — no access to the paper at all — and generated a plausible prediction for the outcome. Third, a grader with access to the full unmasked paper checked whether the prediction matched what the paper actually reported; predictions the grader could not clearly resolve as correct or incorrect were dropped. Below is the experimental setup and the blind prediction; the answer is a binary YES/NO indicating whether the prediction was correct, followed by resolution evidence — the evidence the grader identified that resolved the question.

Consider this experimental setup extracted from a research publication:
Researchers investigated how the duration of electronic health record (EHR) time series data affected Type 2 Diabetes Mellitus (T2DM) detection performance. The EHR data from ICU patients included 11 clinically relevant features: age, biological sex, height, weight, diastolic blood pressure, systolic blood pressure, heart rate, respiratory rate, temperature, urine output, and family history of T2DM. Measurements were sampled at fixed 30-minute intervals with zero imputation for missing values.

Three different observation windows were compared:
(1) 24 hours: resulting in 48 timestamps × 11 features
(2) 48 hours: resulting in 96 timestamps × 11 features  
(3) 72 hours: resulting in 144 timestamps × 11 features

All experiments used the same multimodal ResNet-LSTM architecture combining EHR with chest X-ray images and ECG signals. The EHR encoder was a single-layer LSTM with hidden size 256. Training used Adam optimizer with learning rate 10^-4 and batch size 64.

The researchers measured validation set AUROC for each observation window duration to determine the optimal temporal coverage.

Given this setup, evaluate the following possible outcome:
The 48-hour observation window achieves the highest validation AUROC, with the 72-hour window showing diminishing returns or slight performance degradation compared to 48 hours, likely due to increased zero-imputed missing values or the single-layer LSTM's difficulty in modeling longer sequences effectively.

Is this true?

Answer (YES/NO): YES